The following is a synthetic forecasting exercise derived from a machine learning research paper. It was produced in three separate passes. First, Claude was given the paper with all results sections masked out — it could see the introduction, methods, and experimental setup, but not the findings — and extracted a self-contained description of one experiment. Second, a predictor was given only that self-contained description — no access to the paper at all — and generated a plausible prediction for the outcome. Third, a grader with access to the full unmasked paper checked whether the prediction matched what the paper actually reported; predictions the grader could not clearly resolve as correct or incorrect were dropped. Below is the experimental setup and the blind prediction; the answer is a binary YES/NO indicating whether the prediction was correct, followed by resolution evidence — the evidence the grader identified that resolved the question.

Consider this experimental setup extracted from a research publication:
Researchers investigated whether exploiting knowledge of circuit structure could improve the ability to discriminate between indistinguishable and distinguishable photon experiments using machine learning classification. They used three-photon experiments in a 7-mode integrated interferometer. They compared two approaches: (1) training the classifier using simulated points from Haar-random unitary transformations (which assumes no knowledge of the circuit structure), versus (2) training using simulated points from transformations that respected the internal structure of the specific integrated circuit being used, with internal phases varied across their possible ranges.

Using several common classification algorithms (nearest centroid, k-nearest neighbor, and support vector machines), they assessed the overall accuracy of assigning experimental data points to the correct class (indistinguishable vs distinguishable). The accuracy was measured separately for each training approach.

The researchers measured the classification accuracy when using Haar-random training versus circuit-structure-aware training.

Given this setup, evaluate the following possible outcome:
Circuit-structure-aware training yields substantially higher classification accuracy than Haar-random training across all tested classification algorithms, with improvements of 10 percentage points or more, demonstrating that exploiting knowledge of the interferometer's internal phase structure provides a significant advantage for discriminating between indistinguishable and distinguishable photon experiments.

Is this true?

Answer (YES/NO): NO